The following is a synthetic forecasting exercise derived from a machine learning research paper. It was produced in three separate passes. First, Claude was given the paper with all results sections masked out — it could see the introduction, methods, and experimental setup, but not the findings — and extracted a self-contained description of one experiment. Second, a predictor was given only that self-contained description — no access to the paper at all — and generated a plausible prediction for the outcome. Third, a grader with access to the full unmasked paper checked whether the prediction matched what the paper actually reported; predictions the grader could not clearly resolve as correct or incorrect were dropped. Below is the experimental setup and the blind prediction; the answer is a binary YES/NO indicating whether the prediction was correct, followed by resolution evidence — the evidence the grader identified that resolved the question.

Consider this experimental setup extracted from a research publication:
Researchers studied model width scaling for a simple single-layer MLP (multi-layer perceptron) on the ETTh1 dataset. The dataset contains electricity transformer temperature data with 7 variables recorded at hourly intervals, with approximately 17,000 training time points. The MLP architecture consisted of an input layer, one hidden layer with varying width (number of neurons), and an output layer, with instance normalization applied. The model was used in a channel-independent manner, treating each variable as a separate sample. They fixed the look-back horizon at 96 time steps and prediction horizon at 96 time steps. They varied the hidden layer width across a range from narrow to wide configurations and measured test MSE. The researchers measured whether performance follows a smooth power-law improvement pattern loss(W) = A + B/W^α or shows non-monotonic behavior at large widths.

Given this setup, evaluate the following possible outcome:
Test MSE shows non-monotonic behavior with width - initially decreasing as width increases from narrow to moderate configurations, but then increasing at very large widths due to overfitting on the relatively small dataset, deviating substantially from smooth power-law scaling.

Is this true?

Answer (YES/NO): NO